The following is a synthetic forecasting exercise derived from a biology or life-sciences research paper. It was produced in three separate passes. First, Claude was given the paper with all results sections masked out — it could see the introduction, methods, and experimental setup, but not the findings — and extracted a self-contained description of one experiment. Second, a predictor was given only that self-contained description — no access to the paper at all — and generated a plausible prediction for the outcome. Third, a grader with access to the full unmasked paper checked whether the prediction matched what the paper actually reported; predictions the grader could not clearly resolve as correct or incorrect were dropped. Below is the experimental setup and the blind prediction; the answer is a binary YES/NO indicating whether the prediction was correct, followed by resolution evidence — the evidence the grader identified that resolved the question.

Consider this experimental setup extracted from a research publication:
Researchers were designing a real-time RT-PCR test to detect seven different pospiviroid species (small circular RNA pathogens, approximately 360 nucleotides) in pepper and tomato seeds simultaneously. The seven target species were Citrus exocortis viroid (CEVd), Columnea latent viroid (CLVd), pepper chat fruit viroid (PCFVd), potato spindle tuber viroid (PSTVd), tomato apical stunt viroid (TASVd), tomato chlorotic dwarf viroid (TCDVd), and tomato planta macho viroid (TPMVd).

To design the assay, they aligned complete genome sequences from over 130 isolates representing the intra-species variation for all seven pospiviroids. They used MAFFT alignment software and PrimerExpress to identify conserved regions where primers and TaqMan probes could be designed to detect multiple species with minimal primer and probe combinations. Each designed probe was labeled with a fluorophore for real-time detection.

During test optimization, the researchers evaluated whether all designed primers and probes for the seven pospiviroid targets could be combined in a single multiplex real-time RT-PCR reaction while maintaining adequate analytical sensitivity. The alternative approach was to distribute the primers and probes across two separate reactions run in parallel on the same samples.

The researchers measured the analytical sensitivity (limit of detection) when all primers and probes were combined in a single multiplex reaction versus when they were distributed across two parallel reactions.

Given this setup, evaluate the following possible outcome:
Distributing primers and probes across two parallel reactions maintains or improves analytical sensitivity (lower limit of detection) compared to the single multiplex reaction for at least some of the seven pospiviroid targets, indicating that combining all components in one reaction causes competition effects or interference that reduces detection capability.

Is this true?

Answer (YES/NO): YES